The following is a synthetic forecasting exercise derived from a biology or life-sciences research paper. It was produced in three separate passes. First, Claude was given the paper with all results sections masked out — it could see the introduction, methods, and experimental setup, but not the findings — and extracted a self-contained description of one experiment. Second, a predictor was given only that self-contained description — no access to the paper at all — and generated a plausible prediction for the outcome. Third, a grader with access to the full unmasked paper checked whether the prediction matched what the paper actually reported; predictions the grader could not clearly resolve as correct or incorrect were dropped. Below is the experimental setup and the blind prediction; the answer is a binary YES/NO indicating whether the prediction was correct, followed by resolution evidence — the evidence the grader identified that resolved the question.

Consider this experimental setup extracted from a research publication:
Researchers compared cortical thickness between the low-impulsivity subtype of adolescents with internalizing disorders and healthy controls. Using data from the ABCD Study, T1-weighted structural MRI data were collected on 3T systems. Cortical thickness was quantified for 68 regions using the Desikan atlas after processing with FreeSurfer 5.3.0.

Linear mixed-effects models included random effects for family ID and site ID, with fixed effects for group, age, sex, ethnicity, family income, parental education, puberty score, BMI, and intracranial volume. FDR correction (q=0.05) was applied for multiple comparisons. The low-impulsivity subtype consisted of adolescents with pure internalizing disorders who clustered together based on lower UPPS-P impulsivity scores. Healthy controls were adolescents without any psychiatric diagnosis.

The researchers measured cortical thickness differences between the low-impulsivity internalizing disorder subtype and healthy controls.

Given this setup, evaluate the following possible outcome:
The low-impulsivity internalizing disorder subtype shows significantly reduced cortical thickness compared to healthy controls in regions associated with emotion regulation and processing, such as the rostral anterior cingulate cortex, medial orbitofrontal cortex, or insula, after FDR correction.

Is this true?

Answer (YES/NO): NO